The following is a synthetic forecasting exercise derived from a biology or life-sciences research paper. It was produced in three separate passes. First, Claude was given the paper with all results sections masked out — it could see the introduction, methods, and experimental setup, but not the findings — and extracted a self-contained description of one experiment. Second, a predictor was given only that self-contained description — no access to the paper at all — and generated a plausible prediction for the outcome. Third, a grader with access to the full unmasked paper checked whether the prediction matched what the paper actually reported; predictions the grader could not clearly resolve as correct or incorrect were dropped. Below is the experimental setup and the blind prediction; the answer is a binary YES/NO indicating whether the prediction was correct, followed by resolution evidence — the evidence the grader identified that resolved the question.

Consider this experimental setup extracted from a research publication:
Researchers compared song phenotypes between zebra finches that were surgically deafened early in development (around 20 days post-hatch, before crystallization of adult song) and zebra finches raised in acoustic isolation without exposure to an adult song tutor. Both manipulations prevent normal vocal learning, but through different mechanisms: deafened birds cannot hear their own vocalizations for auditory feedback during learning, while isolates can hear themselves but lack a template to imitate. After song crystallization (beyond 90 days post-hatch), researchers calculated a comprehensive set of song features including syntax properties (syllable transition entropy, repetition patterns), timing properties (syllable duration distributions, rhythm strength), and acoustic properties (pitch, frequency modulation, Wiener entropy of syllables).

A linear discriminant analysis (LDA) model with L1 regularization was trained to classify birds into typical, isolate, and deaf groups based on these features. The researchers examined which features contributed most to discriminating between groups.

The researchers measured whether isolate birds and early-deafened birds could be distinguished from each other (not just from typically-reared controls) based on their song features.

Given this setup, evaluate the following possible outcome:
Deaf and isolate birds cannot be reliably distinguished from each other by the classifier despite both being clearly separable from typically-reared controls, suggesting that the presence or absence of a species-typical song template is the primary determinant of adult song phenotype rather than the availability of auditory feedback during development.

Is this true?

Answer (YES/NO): NO